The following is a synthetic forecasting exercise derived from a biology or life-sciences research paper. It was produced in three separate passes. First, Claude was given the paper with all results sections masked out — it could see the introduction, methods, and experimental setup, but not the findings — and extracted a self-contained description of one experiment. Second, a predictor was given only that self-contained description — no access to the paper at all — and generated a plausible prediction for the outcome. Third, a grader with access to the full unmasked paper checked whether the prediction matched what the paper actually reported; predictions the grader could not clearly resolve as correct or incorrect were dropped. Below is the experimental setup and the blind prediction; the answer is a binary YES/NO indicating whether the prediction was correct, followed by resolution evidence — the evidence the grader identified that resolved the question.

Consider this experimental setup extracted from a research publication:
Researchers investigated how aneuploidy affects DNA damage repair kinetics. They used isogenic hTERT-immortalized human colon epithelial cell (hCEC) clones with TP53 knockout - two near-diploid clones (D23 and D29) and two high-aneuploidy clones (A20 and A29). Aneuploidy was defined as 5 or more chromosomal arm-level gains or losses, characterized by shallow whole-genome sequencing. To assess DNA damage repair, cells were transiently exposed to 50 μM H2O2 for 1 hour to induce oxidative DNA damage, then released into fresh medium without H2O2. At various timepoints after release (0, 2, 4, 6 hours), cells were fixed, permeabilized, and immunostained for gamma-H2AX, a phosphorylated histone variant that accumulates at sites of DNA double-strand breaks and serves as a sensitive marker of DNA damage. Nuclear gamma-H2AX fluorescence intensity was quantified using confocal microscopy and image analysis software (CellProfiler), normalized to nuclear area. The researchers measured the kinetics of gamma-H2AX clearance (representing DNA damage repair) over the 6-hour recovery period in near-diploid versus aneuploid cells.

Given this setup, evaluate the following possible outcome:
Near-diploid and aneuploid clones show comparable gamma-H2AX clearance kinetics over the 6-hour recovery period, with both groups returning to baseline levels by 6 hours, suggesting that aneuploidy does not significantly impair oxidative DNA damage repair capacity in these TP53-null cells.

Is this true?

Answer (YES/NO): NO